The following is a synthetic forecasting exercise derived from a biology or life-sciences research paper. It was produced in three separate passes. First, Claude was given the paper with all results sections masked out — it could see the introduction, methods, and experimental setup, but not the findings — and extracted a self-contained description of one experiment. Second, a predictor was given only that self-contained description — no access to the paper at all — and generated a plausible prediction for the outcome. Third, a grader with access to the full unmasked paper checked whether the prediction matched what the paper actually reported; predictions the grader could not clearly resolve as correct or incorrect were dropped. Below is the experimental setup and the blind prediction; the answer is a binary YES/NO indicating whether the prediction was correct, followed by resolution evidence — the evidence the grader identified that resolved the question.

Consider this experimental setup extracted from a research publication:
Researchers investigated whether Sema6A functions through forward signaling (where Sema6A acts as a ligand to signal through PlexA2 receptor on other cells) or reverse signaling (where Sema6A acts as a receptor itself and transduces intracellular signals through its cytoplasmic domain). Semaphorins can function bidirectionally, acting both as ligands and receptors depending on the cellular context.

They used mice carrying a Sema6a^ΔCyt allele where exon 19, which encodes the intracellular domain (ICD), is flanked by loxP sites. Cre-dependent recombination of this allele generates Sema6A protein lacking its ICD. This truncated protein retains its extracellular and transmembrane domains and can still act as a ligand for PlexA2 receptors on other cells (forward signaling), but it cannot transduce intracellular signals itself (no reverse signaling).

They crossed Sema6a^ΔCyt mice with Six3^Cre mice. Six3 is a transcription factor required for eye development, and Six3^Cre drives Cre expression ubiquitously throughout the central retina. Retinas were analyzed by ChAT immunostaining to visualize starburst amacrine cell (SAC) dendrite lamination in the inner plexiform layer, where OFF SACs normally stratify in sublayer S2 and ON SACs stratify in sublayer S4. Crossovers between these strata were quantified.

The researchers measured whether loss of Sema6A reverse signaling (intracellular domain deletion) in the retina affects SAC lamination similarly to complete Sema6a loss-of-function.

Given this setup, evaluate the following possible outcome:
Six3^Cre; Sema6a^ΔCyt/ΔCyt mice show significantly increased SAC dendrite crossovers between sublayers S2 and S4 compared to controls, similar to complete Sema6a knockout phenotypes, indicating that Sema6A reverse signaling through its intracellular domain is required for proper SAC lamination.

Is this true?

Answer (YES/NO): NO